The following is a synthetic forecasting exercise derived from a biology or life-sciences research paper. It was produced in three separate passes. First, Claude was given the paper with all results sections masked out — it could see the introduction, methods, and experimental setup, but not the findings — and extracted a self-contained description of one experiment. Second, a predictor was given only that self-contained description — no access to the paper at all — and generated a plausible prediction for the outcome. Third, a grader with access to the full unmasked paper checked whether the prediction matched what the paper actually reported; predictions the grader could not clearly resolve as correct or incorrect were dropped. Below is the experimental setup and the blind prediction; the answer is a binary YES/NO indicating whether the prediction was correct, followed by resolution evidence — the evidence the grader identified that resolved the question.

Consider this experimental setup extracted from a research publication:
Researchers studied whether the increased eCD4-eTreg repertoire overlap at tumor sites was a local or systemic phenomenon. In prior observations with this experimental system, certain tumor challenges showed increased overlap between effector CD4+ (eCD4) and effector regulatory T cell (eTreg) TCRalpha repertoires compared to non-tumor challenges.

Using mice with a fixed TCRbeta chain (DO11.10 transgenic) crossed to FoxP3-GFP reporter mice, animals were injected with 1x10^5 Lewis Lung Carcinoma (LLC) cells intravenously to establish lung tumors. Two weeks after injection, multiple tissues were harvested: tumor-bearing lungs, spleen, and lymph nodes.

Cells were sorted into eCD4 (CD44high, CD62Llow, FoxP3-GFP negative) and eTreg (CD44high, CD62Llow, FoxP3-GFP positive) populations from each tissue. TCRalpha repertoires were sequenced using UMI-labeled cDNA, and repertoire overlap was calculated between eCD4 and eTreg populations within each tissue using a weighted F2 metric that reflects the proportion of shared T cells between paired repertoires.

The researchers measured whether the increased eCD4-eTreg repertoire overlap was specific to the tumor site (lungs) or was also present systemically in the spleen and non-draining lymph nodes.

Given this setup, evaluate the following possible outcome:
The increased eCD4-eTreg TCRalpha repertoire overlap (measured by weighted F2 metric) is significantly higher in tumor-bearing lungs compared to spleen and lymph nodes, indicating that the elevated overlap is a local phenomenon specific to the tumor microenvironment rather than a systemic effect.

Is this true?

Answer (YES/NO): YES